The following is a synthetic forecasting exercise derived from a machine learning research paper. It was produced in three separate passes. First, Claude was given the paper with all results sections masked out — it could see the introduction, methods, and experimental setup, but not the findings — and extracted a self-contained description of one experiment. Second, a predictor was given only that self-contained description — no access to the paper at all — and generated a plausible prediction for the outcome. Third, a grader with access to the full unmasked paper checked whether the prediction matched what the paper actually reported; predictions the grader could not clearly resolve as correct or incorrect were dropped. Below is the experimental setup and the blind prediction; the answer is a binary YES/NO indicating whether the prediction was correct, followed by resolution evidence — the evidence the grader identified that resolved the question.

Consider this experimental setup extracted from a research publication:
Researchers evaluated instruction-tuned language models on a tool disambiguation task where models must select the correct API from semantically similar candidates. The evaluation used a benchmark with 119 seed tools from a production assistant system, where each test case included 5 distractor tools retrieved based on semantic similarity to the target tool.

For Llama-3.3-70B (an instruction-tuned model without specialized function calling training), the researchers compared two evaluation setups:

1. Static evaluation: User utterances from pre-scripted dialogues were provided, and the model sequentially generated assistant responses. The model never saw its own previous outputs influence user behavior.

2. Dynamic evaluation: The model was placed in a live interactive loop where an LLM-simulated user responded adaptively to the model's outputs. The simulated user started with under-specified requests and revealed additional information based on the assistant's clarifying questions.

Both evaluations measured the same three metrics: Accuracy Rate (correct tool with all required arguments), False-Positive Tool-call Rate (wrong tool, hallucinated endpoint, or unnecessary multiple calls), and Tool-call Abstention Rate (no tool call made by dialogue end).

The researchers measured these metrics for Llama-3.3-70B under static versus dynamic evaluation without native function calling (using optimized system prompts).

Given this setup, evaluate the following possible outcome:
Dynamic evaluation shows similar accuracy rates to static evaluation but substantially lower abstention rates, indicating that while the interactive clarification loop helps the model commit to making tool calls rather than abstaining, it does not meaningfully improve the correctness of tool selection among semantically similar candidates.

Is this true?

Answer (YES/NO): NO